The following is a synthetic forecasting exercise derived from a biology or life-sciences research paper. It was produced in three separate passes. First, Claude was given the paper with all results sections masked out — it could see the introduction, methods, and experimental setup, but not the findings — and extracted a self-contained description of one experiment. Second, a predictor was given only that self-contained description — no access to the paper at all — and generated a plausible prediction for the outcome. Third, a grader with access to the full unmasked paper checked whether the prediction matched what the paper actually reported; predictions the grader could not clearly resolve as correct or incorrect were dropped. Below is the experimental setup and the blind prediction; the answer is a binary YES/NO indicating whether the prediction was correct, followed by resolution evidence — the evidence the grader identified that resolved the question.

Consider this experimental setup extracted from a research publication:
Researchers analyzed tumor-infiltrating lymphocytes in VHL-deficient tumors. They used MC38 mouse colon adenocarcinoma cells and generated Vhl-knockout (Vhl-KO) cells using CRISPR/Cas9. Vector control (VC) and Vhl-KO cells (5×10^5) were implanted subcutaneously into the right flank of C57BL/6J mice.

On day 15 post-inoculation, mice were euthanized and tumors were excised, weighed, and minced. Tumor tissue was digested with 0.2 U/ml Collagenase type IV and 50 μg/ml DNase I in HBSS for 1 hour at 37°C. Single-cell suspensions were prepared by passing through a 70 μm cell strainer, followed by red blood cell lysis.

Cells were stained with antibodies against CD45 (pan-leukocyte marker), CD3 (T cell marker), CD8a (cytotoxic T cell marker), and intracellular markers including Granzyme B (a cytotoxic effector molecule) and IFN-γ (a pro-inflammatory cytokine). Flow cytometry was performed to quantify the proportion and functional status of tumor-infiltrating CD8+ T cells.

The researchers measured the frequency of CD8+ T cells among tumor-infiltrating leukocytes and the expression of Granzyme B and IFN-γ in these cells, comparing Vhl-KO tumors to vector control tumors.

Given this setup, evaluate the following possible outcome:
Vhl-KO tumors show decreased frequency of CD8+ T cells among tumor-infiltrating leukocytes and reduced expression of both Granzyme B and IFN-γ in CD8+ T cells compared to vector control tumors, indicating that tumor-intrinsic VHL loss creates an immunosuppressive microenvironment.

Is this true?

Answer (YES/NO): NO